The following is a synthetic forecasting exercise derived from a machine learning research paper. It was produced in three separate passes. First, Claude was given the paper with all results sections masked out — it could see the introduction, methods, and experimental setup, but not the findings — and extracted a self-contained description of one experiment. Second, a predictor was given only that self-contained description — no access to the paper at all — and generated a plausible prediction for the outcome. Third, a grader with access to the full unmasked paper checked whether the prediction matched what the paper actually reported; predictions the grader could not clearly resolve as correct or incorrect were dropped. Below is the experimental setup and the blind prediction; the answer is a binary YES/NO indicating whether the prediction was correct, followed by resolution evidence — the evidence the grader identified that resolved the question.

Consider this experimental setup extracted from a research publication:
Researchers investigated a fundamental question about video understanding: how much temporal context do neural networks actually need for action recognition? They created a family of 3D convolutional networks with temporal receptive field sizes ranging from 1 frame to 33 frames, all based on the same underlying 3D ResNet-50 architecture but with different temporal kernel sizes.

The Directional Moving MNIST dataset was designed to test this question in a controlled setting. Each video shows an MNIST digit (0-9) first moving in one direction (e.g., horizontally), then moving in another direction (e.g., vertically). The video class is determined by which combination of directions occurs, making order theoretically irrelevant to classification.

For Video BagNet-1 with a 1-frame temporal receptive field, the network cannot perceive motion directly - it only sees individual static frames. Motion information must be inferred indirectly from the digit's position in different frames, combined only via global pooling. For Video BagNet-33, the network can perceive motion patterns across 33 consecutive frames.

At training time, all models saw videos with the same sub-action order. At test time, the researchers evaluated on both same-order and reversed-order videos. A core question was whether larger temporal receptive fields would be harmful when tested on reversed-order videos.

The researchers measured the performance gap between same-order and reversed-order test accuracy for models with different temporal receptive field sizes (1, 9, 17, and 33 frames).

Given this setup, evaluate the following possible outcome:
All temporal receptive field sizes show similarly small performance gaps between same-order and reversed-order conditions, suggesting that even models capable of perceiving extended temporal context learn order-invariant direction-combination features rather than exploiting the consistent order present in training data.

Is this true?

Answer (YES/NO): NO